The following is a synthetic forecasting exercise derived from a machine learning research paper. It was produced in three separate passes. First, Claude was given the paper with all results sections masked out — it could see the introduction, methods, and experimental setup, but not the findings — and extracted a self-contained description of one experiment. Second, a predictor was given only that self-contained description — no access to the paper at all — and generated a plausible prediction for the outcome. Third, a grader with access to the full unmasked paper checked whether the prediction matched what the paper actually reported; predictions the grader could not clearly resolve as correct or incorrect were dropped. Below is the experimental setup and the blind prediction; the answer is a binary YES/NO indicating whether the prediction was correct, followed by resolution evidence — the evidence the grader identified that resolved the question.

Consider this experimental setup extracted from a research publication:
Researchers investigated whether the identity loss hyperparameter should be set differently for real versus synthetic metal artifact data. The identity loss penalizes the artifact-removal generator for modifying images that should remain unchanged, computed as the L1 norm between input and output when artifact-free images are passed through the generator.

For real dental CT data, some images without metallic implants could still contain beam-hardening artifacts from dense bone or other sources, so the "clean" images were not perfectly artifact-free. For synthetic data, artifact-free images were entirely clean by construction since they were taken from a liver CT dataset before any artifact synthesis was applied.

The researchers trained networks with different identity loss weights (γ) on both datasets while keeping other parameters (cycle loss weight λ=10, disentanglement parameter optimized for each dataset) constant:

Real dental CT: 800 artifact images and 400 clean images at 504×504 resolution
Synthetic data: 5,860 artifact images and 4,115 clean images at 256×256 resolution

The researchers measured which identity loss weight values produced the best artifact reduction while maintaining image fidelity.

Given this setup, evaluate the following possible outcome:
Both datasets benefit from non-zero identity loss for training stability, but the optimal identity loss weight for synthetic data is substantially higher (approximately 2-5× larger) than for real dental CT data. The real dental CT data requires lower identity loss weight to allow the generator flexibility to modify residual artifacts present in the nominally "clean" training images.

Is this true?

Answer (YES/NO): YES